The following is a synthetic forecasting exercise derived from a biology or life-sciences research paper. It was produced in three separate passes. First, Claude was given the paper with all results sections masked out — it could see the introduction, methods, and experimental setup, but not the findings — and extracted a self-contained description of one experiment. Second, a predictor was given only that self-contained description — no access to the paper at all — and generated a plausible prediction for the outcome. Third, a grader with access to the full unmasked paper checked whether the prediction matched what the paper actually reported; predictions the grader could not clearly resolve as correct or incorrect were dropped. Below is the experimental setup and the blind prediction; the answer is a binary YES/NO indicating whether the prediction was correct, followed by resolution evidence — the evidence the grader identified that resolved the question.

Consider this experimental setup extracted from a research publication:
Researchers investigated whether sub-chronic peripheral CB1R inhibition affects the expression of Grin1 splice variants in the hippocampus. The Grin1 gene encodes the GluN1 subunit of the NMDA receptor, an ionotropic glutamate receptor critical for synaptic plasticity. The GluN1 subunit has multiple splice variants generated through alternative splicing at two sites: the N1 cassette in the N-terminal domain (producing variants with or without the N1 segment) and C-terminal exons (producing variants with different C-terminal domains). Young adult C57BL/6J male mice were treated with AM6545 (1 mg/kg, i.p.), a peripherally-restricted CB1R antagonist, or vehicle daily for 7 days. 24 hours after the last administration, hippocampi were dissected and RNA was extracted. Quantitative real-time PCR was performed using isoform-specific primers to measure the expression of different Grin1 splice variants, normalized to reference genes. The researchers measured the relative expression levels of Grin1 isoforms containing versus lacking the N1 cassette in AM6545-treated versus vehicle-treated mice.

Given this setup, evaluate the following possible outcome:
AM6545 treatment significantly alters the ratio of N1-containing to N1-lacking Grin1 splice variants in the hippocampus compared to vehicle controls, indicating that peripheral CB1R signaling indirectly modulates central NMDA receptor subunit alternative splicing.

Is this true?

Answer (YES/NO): YES